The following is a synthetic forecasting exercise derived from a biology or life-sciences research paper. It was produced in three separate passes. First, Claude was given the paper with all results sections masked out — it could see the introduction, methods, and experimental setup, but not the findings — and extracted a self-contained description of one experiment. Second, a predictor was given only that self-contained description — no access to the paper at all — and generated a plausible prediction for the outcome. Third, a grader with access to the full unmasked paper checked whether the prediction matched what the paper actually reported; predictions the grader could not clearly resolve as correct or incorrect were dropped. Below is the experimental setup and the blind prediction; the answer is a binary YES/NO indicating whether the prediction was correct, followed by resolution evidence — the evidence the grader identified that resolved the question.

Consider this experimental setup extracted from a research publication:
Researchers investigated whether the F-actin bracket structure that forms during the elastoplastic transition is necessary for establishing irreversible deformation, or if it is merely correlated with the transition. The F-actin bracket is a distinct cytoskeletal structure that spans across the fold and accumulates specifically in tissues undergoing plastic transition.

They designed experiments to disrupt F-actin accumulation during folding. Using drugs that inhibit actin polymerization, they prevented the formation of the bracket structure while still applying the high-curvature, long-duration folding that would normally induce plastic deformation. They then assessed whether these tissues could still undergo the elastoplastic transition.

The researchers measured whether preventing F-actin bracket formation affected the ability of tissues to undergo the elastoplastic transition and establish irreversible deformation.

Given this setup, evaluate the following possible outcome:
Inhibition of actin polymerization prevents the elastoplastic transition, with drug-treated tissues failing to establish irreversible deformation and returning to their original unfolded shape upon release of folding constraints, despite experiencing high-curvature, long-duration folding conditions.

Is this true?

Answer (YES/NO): YES